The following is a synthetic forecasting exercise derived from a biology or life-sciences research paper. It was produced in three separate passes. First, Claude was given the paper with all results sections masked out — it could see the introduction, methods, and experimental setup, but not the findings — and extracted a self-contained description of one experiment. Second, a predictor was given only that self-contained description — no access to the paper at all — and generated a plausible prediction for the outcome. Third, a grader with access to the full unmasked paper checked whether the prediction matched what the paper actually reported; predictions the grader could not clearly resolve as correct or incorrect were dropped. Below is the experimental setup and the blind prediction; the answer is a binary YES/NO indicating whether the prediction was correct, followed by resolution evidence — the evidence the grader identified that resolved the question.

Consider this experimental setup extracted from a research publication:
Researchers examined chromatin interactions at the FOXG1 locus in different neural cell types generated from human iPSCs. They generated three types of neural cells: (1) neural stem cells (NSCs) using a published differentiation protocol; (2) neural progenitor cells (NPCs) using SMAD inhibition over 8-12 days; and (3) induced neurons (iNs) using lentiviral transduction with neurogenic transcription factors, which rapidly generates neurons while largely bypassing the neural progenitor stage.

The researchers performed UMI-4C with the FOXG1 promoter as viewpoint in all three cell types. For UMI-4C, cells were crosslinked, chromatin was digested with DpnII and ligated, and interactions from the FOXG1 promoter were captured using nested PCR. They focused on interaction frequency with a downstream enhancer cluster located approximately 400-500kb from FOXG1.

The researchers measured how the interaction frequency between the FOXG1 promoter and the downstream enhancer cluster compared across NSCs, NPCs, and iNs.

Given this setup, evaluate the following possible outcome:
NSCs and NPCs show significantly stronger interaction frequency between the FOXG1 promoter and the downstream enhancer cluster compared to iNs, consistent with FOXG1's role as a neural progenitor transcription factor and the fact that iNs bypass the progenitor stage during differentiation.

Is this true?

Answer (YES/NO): NO